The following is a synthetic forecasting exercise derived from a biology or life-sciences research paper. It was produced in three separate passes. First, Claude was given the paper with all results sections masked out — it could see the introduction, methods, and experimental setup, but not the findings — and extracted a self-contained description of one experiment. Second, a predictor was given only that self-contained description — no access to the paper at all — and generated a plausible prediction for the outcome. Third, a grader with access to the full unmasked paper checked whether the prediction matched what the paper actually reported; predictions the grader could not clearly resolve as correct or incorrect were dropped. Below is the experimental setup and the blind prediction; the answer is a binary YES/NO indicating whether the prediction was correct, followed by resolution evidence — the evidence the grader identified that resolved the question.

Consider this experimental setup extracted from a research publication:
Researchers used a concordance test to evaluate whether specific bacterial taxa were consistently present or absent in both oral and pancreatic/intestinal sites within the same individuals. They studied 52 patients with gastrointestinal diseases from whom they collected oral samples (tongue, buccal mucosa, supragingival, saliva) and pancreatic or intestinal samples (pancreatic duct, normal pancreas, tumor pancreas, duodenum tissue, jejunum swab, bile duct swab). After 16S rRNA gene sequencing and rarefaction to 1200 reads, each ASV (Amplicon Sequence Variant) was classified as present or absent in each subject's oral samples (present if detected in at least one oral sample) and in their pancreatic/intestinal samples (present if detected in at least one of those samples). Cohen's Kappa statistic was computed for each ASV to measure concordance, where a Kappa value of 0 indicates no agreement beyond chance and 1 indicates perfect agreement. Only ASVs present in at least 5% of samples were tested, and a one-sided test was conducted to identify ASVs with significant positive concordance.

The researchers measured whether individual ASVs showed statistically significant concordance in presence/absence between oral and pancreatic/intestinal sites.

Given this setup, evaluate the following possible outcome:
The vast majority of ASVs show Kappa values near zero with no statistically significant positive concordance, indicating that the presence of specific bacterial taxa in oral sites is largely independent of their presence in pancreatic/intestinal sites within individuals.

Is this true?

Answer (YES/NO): NO